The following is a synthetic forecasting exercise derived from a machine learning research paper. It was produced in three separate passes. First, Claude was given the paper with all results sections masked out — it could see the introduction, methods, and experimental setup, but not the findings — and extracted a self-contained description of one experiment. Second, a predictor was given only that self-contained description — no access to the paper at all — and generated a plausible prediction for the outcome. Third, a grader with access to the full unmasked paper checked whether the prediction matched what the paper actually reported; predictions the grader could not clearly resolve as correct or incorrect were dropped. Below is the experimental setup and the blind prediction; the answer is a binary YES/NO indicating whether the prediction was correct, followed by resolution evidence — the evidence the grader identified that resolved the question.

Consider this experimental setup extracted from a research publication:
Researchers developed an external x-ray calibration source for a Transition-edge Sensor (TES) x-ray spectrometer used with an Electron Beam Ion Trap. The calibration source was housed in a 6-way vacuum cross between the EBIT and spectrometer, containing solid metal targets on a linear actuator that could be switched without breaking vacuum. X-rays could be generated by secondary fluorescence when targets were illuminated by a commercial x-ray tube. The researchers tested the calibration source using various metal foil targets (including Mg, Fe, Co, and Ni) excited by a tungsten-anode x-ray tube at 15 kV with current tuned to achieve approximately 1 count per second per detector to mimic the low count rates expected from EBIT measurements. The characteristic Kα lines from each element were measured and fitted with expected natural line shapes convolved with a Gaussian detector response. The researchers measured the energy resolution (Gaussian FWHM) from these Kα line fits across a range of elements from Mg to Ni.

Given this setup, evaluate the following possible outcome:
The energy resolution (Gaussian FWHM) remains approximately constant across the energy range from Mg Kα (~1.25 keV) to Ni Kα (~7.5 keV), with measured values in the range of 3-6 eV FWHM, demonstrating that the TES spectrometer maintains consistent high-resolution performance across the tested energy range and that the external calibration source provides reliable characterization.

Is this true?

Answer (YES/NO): NO